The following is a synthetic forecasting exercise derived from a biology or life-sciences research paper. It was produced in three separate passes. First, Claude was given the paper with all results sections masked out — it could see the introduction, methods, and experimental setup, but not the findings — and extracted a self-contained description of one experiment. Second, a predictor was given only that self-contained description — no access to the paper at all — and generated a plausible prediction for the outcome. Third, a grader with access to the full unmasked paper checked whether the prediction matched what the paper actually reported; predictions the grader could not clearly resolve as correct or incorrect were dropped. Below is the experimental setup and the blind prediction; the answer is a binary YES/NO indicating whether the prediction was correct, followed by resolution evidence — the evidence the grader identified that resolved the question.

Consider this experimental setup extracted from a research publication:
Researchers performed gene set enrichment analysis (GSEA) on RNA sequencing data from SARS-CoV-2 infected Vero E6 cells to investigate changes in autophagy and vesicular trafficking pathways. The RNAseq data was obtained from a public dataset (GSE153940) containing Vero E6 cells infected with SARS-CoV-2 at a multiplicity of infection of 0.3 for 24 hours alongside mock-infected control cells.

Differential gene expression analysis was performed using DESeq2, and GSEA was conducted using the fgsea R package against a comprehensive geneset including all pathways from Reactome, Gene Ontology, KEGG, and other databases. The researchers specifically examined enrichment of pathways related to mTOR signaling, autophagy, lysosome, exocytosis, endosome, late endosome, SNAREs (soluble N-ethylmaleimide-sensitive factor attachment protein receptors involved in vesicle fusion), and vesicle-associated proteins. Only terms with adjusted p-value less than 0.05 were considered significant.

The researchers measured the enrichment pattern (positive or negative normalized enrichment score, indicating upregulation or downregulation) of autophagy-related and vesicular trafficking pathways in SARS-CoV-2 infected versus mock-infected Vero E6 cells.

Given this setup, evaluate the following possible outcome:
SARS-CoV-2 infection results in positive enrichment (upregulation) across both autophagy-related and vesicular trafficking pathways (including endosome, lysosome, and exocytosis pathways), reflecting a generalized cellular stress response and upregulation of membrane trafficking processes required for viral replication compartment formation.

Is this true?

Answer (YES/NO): NO